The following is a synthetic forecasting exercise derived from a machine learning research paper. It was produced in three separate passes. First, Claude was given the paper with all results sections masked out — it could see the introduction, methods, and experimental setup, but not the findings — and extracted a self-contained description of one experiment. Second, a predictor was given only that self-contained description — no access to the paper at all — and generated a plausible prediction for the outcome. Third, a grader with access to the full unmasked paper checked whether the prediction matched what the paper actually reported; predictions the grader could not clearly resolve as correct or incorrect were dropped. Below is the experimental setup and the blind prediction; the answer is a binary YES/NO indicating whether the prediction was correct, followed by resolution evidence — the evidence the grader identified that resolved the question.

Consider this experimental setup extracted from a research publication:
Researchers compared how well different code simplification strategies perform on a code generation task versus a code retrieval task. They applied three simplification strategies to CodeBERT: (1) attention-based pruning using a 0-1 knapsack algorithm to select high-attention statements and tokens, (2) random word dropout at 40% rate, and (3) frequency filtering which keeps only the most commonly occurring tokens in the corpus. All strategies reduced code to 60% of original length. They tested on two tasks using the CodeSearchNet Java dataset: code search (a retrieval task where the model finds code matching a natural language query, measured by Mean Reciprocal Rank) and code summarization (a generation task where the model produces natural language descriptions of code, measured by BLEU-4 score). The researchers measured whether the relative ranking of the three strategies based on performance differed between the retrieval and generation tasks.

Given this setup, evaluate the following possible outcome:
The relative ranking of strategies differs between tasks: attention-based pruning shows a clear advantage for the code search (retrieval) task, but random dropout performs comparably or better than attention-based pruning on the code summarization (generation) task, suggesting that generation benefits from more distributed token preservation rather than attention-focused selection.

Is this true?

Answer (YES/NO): NO